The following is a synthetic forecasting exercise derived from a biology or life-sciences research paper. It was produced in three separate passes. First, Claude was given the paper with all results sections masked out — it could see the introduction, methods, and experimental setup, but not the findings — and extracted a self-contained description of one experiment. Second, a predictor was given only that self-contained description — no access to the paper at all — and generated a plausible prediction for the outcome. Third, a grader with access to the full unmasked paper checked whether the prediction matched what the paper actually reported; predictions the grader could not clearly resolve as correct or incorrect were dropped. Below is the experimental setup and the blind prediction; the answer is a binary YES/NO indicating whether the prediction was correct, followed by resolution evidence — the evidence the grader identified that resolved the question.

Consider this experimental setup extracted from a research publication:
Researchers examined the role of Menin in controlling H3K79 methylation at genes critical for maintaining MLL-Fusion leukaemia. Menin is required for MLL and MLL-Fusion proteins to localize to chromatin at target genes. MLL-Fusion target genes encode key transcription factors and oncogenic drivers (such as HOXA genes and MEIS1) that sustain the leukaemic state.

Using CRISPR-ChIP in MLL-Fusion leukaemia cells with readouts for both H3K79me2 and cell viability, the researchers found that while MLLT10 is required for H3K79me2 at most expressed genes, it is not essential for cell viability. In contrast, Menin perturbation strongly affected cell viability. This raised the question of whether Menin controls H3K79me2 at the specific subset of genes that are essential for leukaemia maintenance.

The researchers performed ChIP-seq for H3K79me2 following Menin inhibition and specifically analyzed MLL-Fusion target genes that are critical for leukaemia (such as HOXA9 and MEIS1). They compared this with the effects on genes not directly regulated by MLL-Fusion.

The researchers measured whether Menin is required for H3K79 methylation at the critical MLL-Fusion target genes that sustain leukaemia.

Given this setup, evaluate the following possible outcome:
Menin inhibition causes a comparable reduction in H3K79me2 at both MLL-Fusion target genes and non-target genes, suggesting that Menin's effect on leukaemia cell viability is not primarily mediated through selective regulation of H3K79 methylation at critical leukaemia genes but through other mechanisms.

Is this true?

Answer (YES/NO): NO